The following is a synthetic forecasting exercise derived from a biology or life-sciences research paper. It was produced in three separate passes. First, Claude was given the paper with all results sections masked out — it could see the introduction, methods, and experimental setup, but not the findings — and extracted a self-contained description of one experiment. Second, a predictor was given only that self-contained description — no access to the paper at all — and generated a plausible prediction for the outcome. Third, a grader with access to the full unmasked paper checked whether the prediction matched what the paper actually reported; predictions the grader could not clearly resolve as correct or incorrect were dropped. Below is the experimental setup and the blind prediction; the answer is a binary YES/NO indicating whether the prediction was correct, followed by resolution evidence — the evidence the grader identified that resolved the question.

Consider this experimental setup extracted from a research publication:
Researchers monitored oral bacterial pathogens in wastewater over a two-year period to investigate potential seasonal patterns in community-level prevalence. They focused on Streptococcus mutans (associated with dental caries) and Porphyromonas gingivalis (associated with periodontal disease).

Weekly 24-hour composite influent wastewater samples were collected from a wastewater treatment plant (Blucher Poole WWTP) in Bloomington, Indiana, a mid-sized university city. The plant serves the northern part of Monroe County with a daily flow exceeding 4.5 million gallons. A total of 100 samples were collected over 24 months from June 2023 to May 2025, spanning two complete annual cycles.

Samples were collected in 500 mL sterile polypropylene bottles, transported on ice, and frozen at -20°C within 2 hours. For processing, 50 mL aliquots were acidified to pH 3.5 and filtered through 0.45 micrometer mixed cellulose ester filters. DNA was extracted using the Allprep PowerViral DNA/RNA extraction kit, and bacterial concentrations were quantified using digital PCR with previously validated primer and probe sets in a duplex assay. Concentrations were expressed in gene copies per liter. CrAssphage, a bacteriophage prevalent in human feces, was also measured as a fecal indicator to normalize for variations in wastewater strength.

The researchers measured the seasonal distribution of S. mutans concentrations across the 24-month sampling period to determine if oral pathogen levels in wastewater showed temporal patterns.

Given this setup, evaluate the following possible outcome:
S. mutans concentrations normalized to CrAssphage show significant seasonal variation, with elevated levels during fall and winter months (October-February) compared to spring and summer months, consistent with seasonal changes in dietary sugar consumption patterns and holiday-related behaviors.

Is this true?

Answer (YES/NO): NO